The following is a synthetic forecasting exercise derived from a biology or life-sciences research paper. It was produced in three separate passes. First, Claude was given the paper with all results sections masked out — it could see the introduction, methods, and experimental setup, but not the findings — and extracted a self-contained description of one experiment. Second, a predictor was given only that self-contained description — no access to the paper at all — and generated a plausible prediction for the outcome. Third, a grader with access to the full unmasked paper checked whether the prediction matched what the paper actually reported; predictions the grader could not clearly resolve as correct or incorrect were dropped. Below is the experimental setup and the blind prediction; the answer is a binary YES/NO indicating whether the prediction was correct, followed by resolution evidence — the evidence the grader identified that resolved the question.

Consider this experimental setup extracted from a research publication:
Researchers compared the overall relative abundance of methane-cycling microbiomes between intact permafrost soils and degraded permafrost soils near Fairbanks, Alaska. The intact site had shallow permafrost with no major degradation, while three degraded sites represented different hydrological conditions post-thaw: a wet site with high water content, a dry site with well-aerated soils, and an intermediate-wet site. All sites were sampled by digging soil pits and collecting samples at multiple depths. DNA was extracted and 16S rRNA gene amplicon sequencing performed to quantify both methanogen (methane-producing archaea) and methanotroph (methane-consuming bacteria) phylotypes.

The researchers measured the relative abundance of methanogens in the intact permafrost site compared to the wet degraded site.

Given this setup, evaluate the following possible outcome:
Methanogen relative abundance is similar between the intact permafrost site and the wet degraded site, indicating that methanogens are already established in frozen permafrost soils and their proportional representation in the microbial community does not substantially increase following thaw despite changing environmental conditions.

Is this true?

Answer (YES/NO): NO